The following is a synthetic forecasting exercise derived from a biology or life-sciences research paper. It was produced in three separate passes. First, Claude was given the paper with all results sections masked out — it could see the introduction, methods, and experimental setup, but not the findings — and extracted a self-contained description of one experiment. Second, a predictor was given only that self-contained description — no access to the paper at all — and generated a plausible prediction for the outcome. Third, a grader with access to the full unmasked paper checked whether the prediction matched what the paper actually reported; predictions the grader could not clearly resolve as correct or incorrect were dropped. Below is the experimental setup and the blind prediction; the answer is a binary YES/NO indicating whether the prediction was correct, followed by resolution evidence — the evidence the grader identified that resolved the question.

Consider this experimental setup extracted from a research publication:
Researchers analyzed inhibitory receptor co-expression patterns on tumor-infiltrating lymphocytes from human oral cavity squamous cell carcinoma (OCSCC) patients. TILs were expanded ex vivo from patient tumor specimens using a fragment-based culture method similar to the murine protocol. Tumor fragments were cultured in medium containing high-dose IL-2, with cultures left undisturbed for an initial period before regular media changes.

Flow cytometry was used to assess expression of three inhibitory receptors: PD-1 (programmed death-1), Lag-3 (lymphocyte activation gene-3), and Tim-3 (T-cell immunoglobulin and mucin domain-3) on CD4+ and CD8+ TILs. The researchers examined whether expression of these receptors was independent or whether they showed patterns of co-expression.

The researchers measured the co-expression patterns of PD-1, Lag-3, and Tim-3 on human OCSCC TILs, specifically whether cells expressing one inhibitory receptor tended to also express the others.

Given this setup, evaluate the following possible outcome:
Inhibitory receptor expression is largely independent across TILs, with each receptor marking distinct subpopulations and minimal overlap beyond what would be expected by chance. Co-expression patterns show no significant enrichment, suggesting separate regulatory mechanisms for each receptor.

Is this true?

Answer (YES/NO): NO